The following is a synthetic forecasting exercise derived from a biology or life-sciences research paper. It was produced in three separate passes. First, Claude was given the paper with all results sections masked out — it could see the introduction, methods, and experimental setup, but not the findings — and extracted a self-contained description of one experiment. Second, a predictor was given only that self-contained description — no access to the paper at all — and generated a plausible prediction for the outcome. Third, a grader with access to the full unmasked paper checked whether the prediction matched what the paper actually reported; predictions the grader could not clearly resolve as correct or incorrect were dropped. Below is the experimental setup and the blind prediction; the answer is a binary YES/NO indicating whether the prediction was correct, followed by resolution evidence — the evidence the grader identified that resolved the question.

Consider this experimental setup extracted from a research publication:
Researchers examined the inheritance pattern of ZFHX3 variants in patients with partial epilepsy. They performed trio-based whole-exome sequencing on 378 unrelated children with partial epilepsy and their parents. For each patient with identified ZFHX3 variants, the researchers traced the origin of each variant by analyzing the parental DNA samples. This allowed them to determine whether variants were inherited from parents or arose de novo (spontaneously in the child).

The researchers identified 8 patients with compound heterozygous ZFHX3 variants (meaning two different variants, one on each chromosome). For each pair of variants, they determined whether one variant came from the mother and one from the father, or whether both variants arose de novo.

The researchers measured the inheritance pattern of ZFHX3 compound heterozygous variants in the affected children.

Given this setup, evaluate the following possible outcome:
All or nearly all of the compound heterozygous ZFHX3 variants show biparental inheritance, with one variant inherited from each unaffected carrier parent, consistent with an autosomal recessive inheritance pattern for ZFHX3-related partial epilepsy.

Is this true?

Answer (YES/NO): YES